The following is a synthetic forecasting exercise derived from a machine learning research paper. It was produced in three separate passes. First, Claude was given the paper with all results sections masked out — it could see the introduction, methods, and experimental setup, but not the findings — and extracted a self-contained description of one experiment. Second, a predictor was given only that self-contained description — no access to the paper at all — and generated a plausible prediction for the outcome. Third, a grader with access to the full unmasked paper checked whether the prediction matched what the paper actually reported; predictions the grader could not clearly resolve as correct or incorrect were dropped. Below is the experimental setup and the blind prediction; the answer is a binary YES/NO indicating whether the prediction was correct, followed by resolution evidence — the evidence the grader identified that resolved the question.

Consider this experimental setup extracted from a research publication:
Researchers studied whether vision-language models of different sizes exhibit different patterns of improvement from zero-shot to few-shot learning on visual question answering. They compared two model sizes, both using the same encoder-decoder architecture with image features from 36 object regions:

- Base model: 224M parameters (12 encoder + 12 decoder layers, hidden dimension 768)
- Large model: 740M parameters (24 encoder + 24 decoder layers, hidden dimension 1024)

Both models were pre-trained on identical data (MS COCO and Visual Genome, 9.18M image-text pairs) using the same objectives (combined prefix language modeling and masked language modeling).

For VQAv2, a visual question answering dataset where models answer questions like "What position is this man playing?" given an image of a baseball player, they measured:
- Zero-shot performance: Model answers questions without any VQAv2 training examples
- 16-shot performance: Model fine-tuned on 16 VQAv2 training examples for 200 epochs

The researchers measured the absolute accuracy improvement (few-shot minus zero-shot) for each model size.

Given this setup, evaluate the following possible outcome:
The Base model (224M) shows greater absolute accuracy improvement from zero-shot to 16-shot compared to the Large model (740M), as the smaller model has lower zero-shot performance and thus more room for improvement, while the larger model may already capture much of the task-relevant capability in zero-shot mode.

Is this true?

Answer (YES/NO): YES